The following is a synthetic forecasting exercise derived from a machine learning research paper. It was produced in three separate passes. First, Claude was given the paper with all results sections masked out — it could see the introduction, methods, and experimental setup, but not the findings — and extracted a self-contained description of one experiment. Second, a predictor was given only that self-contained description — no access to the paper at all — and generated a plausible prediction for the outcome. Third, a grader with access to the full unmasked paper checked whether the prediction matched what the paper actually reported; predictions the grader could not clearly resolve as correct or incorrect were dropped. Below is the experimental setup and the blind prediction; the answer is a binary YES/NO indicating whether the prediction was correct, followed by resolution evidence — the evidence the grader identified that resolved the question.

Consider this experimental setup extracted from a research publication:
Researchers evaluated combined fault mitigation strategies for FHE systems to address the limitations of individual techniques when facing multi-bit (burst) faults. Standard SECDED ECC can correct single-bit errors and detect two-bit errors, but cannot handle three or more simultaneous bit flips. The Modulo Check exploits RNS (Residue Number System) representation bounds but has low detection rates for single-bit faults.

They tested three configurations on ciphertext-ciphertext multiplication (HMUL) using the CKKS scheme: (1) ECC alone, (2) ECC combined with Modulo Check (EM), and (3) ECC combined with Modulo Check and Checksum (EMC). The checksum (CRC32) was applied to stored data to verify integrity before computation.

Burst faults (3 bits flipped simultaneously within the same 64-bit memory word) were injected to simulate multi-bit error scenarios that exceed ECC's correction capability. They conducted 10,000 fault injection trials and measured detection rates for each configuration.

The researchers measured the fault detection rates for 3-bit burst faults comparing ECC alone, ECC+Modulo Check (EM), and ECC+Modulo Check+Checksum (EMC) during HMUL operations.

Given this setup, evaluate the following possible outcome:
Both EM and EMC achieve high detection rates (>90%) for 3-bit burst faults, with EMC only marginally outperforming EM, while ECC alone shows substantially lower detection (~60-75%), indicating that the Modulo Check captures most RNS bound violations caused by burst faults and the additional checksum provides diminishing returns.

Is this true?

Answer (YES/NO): NO